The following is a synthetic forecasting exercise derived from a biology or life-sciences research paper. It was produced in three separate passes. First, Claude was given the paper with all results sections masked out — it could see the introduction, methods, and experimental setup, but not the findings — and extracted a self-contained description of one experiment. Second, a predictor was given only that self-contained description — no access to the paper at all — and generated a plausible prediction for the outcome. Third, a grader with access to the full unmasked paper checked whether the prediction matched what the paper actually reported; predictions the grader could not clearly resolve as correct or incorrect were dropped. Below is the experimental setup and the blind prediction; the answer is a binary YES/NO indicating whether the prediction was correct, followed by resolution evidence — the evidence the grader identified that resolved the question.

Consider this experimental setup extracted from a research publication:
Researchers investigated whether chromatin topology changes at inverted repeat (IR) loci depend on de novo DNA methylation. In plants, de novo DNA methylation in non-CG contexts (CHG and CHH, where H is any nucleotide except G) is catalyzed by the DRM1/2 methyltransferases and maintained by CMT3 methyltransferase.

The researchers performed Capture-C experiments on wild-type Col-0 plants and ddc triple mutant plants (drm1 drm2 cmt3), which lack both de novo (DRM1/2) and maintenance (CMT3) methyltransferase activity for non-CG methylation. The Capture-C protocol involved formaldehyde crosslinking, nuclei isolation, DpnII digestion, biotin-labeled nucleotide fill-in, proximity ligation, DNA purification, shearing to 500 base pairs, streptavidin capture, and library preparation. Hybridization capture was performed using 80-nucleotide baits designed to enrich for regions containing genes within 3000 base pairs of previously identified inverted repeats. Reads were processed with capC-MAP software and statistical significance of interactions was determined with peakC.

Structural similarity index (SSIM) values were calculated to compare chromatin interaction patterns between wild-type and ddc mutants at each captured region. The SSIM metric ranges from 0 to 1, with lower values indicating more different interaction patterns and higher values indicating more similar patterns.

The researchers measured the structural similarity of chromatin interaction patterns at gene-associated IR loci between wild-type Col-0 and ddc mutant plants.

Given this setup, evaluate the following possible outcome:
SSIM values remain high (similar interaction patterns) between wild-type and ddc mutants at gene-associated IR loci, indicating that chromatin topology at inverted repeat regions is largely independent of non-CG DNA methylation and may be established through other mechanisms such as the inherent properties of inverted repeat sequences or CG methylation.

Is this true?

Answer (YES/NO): NO